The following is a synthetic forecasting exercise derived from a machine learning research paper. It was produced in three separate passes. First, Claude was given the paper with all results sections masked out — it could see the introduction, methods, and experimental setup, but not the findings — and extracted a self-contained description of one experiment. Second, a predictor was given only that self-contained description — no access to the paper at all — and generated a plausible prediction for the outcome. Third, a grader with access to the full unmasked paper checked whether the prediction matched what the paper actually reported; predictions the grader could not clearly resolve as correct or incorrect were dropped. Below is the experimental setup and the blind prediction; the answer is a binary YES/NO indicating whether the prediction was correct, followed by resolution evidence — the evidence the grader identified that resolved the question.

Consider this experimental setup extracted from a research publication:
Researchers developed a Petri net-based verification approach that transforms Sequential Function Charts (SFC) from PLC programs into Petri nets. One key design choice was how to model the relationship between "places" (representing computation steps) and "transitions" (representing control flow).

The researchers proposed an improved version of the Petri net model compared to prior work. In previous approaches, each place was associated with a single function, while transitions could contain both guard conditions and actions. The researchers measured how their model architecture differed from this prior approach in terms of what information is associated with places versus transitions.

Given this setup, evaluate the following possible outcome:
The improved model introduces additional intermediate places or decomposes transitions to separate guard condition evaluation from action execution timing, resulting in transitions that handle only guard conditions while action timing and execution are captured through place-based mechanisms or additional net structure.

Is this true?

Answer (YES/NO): NO